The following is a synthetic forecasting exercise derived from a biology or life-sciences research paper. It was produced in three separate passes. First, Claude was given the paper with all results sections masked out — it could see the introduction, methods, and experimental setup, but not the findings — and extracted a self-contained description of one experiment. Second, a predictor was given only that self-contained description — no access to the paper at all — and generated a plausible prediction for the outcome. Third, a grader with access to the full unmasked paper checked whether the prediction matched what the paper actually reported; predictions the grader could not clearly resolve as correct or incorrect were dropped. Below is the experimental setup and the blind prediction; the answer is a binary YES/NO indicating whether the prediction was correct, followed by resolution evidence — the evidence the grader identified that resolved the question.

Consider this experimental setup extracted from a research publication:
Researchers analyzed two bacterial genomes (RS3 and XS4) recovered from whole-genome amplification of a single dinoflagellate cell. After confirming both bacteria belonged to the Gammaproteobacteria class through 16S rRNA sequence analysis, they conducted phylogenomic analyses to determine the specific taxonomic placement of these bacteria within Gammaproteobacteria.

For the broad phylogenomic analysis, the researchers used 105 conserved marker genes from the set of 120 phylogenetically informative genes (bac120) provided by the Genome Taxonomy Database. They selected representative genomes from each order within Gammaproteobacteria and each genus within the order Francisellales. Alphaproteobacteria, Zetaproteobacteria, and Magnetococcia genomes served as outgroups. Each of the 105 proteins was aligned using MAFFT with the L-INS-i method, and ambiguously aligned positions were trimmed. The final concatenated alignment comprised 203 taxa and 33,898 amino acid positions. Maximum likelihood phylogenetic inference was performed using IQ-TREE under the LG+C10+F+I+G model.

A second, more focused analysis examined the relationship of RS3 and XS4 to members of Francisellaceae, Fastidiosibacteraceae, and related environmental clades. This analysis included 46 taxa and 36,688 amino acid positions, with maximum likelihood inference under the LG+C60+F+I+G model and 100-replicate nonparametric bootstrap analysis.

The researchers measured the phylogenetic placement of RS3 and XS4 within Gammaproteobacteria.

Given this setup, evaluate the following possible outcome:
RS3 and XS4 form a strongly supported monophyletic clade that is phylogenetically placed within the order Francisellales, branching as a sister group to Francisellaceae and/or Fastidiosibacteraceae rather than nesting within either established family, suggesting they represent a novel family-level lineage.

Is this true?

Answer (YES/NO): NO